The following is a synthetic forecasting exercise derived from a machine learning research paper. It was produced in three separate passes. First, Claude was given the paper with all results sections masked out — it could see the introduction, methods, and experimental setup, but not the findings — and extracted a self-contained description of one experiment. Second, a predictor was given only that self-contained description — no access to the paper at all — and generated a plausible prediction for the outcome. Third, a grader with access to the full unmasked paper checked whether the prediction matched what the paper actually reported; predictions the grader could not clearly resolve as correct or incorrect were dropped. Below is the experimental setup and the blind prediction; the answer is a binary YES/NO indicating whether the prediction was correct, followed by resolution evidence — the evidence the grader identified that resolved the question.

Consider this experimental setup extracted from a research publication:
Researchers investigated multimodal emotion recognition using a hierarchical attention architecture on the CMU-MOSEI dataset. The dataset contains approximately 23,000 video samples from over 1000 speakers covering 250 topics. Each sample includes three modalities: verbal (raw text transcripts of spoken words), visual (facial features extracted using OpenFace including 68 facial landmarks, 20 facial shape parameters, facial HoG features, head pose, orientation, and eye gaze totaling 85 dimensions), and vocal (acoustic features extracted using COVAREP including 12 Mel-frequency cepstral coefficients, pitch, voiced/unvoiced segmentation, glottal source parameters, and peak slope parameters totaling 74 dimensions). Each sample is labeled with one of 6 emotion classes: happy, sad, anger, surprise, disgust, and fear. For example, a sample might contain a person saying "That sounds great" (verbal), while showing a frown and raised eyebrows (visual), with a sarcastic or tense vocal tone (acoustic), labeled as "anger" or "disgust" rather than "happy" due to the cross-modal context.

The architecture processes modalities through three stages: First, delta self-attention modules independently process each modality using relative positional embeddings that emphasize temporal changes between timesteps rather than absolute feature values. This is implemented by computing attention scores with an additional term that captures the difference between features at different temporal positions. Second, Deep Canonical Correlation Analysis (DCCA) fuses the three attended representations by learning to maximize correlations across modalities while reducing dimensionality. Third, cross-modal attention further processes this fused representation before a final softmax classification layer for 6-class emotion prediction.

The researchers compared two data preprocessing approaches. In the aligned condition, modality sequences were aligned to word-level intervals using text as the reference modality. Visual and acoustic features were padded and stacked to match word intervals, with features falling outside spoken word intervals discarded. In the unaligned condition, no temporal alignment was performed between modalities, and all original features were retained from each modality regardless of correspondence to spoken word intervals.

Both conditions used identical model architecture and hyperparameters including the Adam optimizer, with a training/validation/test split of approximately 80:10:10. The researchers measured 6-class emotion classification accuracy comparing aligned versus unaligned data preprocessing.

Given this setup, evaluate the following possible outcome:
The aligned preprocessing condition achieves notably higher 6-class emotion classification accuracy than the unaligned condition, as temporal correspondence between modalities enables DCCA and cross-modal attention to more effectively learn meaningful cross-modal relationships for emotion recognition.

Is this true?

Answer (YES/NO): NO